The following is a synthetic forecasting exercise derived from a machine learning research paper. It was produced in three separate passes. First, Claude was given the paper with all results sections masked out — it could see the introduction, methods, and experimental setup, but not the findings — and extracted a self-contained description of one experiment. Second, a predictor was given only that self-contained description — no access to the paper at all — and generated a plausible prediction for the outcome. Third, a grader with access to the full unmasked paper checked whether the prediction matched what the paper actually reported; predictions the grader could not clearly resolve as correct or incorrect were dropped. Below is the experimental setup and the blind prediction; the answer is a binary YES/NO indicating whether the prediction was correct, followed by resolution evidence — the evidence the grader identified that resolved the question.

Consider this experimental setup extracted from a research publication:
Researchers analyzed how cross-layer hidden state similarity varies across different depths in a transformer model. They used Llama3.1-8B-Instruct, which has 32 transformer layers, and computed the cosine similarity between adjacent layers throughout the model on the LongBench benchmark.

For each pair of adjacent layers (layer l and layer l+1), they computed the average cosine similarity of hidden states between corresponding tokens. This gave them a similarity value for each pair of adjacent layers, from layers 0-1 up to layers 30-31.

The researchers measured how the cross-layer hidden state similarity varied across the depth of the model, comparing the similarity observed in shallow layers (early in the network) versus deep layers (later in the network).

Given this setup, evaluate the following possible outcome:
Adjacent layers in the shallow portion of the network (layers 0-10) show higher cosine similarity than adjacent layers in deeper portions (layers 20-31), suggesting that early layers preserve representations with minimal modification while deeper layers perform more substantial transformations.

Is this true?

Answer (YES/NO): NO